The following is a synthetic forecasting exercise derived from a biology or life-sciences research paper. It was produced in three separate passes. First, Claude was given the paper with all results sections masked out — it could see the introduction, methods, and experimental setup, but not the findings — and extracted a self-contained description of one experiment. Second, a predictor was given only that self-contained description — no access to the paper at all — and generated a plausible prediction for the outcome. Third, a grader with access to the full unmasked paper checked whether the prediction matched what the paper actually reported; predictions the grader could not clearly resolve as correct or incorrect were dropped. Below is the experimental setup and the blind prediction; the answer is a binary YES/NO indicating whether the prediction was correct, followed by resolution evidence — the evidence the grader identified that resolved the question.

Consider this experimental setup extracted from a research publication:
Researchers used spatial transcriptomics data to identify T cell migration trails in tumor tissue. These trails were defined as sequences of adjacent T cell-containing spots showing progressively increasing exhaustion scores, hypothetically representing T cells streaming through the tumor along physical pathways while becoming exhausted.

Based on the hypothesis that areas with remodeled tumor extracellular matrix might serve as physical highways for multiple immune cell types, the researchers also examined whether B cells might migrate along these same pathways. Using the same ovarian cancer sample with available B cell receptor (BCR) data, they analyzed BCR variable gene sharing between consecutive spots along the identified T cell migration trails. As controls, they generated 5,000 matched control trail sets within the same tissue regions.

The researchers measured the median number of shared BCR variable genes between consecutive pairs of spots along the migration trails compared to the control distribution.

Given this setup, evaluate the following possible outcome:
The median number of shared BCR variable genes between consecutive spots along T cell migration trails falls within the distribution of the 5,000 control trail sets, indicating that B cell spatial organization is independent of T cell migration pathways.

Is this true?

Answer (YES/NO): NO